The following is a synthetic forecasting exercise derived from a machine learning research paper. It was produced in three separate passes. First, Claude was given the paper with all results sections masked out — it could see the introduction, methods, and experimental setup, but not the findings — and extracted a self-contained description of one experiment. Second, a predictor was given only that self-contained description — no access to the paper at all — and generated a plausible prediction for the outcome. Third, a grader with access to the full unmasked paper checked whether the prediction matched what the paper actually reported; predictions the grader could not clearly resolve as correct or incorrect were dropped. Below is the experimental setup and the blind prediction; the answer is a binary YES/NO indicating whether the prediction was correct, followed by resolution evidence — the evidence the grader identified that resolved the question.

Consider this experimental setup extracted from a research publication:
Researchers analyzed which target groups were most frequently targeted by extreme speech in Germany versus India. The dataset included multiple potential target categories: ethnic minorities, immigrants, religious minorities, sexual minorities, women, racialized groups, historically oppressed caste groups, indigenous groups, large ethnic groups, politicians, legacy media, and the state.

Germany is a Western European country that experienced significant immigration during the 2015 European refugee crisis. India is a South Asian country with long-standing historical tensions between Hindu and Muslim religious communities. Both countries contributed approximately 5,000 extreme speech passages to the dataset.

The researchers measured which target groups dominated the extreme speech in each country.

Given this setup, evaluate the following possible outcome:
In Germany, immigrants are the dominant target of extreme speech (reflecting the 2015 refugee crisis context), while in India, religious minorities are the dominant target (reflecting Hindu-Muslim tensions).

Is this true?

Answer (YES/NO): YES